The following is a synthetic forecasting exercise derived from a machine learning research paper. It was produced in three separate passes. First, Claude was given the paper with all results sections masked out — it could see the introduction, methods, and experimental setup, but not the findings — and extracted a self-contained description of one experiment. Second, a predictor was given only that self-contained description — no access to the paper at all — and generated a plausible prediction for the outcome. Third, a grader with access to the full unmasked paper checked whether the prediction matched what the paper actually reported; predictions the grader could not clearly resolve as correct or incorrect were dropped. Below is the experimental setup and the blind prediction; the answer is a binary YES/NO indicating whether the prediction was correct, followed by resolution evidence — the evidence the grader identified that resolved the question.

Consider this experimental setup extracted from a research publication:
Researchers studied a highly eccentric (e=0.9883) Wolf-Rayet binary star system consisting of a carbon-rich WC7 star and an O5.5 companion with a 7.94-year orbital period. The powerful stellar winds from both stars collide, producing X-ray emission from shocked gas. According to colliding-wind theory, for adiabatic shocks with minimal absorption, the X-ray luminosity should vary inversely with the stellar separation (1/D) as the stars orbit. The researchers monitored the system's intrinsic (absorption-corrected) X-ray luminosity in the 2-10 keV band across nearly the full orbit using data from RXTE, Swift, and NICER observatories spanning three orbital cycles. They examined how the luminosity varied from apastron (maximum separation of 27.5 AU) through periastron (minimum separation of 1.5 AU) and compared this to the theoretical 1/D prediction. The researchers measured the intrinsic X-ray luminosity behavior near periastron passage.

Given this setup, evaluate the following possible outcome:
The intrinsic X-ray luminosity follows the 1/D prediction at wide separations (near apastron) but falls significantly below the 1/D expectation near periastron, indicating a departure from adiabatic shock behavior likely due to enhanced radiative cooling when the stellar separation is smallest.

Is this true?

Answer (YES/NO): YES